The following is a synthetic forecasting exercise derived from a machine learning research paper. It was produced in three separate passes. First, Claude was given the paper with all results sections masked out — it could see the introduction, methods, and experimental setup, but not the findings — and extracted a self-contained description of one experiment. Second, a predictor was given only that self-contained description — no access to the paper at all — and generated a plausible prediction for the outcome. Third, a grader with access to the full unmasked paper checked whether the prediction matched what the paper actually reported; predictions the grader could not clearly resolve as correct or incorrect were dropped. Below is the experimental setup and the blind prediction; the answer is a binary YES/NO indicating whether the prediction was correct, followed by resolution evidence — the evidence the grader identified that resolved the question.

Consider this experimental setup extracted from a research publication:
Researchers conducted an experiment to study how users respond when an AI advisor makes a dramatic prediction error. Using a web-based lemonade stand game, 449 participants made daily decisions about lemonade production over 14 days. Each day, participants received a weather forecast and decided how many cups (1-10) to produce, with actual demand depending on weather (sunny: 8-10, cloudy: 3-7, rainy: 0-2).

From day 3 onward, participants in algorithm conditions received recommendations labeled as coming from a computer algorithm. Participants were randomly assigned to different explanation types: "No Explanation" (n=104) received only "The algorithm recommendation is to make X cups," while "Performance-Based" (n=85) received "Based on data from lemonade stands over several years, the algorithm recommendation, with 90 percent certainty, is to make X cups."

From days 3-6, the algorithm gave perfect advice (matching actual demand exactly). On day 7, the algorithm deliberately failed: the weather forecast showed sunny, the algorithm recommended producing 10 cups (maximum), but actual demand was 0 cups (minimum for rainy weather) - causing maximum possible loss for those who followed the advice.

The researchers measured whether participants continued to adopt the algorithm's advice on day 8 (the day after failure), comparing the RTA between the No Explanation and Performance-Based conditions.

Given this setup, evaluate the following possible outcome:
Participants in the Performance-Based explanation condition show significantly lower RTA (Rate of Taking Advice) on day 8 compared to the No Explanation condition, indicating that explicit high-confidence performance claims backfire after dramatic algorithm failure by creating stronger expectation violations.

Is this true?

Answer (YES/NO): NO